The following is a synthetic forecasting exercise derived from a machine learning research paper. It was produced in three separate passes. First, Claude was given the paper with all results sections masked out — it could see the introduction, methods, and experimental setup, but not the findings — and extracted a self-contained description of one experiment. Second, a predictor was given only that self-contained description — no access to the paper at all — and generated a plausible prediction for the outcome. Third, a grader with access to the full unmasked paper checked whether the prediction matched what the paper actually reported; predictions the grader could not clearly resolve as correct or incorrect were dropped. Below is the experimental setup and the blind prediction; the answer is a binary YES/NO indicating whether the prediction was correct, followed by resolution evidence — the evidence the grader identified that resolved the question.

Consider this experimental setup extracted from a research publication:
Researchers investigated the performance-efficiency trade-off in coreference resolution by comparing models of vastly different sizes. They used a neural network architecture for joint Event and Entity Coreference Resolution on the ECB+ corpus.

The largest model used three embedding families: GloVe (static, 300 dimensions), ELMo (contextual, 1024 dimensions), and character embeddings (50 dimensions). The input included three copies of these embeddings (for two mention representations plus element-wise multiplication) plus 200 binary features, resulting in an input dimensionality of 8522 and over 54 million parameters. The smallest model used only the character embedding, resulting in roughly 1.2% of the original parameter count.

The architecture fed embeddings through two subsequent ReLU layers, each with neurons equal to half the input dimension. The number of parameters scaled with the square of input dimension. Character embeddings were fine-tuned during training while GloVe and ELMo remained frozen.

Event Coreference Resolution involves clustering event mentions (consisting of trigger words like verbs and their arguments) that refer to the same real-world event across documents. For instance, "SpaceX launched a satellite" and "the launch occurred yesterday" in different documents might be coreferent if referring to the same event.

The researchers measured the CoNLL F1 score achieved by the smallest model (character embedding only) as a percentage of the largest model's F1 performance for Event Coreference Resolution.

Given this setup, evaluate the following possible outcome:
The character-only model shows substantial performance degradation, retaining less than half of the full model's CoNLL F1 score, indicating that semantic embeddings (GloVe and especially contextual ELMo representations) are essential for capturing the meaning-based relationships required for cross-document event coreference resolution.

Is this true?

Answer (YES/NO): NO